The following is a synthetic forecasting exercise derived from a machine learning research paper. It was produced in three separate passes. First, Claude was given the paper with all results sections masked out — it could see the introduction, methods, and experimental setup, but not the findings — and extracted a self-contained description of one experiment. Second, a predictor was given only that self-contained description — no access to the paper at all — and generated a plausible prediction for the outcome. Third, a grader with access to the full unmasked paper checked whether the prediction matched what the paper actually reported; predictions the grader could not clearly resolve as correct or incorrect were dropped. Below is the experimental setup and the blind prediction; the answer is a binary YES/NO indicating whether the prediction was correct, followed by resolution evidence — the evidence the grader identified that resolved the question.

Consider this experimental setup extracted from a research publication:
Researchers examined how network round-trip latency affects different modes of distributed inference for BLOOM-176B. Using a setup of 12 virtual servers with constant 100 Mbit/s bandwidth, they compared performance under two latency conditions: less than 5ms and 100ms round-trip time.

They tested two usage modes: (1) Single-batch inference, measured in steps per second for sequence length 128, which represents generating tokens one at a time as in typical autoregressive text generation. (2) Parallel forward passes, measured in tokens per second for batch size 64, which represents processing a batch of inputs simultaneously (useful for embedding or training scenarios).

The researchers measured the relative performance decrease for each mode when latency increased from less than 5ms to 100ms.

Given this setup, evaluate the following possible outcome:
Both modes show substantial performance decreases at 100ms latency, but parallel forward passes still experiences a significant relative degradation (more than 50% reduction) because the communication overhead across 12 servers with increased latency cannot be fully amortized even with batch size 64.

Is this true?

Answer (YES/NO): NO